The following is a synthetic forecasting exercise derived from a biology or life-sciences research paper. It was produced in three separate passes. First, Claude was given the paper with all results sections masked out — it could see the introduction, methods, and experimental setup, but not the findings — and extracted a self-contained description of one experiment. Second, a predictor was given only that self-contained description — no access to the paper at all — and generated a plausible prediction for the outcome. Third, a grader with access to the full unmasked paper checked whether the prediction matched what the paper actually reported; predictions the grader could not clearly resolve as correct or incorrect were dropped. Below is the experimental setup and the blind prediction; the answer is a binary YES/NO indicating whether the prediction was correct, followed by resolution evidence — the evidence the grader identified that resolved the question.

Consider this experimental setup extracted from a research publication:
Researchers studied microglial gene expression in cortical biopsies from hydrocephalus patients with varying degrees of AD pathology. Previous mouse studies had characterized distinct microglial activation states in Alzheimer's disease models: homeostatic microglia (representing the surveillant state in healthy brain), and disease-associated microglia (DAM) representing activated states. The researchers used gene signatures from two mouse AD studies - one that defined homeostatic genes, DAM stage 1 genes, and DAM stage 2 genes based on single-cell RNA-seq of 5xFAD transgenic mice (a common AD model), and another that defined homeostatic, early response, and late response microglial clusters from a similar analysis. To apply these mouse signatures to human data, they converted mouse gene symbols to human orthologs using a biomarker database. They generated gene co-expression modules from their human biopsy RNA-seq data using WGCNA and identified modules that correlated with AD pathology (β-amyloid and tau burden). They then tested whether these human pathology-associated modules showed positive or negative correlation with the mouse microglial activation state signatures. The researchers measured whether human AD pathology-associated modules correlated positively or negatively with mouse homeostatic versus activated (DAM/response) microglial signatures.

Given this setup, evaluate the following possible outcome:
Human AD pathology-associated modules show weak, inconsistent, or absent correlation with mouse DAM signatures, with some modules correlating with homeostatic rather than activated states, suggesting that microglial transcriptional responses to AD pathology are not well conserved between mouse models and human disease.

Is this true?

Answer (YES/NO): NO